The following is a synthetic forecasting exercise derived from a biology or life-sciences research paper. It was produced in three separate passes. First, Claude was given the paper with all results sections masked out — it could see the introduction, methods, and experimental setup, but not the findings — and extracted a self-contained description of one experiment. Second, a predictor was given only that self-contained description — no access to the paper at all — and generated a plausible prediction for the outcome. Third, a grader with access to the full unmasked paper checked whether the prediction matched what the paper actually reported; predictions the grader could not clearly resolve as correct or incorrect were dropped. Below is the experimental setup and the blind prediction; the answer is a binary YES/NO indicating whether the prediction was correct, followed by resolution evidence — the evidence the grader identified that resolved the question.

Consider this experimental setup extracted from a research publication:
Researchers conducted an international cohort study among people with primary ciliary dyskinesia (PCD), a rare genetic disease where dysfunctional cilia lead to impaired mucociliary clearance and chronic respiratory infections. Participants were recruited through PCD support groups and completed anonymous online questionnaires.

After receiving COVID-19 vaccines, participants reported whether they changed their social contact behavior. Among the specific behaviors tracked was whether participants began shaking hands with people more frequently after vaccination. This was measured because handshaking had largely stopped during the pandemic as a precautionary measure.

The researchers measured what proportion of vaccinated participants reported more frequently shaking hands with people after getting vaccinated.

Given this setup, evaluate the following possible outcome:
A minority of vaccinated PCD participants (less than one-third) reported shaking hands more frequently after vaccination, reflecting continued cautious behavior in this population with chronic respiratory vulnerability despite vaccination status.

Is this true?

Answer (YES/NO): YES